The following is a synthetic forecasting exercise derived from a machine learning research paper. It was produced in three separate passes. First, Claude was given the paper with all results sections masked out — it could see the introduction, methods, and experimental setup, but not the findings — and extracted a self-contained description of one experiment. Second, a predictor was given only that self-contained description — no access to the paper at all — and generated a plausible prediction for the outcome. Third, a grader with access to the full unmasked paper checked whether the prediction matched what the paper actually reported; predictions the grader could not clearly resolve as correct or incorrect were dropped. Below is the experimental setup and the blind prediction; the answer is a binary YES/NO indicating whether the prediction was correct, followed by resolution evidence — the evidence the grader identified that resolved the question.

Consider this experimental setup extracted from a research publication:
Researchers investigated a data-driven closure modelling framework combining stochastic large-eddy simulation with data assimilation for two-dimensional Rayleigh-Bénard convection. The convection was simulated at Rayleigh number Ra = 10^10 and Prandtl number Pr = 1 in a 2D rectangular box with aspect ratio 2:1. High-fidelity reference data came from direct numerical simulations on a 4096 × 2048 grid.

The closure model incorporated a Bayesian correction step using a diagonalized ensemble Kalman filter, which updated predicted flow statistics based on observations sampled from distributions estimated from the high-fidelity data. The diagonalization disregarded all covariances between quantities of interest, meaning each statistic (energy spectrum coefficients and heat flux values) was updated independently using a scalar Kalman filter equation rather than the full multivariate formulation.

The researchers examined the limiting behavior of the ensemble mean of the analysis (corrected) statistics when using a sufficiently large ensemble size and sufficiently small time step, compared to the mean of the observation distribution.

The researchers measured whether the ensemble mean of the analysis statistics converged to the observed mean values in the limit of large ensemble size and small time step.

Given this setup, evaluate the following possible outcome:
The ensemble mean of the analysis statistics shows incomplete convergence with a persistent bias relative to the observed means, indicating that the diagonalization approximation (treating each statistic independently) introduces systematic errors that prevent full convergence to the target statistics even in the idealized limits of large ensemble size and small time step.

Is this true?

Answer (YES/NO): NO